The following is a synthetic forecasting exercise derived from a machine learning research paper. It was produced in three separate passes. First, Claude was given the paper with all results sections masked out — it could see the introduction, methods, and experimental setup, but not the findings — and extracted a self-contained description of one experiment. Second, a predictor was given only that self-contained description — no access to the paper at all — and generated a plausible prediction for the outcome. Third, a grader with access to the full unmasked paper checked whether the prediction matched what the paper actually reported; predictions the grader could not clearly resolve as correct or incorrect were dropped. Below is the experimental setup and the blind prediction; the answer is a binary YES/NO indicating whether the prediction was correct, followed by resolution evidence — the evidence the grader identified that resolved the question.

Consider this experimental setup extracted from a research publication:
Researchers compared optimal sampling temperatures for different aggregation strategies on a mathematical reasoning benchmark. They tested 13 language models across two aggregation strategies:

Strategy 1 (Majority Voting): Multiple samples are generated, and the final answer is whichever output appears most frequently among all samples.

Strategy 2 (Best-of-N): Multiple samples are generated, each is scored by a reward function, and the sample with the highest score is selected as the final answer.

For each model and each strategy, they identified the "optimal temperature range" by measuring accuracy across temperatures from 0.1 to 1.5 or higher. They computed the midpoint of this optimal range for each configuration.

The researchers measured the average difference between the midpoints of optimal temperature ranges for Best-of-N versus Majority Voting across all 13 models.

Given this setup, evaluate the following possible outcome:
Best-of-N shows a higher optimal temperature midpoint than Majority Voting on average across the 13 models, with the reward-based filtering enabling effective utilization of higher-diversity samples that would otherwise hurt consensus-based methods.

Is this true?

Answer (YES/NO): YES